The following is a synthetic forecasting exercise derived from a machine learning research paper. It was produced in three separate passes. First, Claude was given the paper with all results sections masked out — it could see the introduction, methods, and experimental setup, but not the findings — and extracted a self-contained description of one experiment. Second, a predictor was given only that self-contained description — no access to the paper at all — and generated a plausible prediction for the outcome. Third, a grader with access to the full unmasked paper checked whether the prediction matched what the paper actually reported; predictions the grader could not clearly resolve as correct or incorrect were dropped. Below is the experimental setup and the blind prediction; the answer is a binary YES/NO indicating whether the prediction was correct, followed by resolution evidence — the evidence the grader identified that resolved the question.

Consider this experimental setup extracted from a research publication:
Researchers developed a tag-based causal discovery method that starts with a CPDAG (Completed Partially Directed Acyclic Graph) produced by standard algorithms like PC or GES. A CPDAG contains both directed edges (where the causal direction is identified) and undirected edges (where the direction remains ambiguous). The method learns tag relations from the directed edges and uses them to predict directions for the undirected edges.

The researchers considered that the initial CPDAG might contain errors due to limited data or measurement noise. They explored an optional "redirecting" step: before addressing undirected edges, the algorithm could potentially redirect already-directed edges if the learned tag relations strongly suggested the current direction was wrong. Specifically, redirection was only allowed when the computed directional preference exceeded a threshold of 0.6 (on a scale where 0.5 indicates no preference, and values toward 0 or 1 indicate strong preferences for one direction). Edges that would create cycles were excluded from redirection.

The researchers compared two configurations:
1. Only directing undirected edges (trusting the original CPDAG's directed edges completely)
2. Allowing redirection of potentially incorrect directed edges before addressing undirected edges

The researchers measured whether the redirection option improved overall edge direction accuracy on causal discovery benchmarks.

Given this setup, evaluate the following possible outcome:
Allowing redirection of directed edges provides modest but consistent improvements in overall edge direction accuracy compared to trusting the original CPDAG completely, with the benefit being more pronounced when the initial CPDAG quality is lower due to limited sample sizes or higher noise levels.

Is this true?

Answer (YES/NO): NO